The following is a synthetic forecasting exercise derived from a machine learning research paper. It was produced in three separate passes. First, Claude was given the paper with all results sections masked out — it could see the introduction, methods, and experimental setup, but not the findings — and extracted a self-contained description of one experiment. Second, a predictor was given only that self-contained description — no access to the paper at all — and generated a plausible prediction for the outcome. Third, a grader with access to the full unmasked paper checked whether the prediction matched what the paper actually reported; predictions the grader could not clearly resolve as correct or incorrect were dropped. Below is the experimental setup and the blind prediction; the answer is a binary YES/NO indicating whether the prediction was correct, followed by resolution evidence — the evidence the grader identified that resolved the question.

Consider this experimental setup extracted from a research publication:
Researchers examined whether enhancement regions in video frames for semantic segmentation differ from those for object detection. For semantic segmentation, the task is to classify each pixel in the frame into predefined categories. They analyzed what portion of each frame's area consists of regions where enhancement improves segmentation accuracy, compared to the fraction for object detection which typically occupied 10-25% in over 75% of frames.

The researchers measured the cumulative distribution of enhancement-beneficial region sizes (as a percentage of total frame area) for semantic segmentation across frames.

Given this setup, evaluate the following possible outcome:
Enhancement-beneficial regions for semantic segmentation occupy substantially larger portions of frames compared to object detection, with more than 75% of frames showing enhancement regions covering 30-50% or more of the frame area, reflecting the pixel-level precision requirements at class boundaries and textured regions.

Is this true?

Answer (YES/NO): NO